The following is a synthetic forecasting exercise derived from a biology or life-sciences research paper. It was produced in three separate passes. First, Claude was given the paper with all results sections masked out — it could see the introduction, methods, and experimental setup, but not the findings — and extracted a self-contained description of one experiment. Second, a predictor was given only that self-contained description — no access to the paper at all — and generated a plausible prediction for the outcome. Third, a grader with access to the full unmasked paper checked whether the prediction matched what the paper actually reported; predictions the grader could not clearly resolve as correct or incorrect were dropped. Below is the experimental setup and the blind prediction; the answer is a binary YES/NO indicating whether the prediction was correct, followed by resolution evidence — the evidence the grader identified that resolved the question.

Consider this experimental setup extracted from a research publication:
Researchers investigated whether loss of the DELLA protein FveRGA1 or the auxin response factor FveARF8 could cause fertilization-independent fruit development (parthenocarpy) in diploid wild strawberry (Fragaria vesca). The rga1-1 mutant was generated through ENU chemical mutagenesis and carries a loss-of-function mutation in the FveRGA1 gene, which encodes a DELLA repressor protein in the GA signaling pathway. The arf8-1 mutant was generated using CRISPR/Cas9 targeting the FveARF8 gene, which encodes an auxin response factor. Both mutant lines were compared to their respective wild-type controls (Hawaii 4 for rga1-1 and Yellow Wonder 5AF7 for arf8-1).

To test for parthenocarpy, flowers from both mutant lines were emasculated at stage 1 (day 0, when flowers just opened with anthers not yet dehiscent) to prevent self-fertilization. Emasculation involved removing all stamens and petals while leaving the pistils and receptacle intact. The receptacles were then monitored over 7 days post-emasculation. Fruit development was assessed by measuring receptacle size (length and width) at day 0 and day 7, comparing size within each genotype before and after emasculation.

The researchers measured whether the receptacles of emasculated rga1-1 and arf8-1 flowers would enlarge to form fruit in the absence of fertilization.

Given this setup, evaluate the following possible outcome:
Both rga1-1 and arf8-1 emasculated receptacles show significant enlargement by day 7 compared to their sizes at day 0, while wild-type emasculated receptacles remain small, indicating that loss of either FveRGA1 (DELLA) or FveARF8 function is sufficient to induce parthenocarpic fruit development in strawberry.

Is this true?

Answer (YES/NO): NO